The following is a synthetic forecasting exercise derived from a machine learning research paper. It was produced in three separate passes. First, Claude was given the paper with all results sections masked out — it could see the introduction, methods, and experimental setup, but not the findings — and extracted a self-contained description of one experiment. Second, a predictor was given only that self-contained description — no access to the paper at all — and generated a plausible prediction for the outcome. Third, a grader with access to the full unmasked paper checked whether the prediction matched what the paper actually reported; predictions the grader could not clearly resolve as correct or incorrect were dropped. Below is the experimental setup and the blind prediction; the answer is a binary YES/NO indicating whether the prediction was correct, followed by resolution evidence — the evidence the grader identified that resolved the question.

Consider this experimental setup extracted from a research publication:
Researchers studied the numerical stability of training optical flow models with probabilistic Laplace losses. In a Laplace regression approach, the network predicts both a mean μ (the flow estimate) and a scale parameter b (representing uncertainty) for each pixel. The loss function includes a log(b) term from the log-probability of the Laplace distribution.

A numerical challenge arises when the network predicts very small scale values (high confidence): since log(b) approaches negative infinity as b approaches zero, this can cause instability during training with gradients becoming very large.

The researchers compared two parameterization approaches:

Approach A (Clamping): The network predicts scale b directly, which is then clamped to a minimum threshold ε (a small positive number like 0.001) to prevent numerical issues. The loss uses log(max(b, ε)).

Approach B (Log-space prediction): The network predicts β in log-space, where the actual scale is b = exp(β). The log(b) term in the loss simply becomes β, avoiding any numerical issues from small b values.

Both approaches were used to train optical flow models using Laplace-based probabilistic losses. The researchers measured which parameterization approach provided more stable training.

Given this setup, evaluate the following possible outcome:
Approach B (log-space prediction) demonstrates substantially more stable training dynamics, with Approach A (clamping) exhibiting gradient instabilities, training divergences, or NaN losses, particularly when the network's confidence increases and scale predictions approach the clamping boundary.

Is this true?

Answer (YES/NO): NO